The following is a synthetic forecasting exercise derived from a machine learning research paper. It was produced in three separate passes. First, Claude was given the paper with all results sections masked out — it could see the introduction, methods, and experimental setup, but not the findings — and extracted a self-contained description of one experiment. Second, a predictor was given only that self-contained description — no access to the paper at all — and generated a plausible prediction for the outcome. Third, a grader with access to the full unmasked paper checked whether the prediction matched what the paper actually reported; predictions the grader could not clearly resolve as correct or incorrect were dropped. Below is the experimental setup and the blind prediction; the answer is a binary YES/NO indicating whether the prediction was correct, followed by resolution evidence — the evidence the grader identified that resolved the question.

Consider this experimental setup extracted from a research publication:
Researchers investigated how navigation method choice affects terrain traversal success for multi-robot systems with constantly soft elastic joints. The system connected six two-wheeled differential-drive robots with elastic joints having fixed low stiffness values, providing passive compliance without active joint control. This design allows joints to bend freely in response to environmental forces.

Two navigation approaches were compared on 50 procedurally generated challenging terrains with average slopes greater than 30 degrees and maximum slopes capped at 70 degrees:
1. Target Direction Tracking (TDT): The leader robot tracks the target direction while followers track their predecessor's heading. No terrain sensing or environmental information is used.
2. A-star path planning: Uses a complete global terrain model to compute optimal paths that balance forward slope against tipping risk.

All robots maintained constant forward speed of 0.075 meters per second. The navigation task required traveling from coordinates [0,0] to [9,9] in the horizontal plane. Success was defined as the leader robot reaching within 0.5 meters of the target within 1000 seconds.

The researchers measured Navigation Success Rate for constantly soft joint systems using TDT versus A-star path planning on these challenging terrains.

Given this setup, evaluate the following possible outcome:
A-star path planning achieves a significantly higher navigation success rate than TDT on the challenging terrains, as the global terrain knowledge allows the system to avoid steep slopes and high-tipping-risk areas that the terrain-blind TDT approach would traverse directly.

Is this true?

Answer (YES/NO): NO